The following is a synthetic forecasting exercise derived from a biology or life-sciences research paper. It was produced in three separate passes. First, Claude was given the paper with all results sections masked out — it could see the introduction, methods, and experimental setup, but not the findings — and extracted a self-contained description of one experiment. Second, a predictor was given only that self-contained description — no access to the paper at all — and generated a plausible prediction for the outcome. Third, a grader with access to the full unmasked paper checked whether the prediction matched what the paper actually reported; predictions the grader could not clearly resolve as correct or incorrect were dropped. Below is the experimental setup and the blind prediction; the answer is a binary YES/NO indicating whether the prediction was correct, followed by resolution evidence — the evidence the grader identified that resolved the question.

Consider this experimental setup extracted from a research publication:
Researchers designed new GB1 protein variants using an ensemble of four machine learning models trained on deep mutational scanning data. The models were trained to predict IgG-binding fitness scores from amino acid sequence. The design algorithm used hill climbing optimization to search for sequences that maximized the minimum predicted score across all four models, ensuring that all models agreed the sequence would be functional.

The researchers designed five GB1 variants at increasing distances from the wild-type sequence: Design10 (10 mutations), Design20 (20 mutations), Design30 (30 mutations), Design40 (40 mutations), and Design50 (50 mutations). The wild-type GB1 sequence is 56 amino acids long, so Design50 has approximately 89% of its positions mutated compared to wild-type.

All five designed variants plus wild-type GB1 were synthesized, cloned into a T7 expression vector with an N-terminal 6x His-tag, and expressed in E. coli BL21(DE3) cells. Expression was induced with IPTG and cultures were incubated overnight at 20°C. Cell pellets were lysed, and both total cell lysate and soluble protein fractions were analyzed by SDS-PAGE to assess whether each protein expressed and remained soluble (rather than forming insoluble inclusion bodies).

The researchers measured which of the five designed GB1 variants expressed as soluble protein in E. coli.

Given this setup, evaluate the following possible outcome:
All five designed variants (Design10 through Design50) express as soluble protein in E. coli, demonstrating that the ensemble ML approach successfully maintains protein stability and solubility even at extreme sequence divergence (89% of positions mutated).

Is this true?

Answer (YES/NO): NO